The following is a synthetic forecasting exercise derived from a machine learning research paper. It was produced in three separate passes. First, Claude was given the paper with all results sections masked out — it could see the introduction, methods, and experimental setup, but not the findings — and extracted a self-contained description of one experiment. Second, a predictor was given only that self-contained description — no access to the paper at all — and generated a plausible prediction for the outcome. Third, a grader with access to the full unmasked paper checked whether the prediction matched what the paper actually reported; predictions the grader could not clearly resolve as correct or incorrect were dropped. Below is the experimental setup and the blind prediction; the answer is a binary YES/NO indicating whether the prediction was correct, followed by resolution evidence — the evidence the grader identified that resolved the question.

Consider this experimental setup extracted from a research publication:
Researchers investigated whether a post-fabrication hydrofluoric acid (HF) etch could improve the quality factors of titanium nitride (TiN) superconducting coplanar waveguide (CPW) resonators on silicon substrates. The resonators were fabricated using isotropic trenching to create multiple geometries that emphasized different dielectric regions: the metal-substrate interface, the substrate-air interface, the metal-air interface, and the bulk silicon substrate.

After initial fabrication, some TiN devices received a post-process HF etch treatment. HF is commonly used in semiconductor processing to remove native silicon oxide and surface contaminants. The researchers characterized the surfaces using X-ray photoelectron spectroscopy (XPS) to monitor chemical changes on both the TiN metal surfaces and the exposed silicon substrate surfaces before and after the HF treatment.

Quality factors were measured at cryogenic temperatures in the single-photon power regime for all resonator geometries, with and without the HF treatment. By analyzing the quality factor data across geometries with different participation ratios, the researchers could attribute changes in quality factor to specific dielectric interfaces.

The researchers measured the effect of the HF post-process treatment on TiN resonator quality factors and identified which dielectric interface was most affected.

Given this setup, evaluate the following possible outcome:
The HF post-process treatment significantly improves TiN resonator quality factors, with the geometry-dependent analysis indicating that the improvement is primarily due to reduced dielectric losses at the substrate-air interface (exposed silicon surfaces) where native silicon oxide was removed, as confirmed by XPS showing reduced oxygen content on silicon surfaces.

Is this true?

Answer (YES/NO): YES